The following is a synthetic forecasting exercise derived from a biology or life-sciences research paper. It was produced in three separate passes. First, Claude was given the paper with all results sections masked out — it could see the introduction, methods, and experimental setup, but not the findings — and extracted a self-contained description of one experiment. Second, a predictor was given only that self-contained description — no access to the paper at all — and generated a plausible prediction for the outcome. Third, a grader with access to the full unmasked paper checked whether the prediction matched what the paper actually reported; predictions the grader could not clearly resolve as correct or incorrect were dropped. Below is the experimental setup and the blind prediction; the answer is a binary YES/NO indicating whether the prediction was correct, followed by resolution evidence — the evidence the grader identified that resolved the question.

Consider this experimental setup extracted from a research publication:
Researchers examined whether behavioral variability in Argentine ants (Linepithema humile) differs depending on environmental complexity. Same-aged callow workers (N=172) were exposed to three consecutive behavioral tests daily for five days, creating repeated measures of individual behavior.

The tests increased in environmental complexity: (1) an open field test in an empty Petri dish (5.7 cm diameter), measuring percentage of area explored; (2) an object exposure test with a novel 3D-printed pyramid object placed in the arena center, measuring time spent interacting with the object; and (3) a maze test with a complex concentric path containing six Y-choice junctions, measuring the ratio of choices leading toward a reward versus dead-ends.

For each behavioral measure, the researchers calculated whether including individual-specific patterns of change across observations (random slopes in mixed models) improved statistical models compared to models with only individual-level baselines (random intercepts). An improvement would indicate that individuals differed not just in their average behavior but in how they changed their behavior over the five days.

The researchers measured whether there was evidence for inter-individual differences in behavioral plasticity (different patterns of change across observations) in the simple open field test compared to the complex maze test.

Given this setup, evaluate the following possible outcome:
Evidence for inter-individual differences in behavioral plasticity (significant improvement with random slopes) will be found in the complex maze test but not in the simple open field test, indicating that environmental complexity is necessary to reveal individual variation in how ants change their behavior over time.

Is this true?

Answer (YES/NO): YES